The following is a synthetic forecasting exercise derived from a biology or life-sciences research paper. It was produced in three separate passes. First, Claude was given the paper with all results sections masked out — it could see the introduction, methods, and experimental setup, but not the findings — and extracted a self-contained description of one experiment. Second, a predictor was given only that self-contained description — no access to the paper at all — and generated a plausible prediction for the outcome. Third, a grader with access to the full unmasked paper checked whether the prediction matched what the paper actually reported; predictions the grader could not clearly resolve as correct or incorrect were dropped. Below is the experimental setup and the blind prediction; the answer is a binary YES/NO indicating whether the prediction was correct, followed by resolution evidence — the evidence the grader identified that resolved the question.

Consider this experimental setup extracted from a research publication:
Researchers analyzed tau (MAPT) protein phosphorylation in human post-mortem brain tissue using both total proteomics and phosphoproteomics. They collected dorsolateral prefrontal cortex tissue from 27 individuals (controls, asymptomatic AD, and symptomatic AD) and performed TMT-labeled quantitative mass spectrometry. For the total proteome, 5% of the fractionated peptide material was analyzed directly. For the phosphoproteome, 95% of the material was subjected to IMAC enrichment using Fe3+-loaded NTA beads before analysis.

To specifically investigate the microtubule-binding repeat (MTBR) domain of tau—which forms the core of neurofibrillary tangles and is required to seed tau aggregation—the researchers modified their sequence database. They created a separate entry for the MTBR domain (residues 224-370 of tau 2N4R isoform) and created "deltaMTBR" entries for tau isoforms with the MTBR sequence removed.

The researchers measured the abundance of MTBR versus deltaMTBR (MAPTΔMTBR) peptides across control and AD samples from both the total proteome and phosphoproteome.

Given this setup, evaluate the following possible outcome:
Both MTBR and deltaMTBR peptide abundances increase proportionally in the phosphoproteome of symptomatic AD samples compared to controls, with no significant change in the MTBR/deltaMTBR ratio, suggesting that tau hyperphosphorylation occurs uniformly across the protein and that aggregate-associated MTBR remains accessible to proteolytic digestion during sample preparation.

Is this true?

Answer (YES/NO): NO